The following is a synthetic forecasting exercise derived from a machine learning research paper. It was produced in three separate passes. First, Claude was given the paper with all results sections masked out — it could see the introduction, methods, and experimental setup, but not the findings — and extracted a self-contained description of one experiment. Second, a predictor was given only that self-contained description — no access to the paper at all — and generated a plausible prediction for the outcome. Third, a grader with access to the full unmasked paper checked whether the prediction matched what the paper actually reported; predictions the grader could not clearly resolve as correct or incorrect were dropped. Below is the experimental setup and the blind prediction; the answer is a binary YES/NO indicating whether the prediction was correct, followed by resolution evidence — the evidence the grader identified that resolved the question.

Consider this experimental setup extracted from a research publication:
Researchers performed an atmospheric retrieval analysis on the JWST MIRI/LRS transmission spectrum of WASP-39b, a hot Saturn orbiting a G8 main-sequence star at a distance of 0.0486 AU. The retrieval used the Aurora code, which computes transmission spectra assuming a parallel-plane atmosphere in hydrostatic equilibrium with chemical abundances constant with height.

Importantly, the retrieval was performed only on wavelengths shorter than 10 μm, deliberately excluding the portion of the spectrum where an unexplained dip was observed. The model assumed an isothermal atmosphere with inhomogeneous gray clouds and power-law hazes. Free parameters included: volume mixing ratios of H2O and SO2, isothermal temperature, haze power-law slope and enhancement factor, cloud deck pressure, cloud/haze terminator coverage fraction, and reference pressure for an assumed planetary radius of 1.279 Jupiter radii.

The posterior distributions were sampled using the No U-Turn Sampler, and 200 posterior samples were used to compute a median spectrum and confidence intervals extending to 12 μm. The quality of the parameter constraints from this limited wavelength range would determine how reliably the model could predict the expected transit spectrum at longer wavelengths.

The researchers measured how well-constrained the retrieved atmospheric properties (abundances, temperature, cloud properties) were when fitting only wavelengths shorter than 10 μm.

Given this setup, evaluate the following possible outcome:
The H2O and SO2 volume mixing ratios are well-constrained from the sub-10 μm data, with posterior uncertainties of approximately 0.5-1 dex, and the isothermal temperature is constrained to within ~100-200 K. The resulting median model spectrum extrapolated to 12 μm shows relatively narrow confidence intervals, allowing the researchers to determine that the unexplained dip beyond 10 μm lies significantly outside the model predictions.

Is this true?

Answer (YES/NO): NO